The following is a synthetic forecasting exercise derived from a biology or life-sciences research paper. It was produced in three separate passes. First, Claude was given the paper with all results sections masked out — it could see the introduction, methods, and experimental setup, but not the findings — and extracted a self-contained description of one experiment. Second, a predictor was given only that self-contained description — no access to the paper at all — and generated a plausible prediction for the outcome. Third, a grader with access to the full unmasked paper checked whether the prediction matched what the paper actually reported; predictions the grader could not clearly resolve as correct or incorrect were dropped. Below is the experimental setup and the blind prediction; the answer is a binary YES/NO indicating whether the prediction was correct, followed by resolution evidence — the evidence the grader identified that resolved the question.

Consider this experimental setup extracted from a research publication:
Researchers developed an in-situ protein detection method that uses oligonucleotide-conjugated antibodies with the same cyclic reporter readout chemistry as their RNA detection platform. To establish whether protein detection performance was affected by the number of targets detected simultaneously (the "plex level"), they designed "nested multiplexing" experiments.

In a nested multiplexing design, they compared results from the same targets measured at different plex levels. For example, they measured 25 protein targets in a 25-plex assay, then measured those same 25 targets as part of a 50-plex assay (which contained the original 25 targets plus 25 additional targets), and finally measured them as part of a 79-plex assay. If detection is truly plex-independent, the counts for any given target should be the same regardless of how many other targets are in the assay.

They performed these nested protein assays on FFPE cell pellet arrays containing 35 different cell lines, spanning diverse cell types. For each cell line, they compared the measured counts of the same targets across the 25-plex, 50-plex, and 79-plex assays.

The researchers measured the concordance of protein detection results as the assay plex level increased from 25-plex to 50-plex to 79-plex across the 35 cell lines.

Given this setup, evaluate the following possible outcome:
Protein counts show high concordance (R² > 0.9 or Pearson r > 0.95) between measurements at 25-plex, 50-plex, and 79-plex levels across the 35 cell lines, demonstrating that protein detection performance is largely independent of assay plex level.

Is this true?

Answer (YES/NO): YES